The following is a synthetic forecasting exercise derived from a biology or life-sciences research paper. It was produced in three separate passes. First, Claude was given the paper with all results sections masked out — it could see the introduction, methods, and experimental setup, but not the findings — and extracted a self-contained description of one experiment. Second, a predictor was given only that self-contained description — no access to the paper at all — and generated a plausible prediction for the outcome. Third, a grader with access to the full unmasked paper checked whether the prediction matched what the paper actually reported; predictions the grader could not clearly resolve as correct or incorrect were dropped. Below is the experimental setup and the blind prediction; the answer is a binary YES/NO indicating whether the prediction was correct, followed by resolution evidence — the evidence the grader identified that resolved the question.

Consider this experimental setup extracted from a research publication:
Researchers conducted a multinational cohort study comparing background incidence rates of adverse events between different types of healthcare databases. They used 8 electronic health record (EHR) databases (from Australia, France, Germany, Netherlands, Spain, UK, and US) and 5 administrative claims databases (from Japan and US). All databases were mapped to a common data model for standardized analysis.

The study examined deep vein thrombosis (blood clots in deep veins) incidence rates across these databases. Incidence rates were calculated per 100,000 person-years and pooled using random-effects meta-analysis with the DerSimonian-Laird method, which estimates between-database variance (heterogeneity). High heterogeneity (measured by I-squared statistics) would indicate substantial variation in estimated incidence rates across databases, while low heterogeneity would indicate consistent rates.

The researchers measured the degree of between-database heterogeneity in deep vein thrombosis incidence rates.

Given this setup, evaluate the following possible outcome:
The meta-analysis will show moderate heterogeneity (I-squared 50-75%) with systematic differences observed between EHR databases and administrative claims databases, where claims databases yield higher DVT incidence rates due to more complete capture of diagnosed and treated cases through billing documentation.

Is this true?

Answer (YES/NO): NO